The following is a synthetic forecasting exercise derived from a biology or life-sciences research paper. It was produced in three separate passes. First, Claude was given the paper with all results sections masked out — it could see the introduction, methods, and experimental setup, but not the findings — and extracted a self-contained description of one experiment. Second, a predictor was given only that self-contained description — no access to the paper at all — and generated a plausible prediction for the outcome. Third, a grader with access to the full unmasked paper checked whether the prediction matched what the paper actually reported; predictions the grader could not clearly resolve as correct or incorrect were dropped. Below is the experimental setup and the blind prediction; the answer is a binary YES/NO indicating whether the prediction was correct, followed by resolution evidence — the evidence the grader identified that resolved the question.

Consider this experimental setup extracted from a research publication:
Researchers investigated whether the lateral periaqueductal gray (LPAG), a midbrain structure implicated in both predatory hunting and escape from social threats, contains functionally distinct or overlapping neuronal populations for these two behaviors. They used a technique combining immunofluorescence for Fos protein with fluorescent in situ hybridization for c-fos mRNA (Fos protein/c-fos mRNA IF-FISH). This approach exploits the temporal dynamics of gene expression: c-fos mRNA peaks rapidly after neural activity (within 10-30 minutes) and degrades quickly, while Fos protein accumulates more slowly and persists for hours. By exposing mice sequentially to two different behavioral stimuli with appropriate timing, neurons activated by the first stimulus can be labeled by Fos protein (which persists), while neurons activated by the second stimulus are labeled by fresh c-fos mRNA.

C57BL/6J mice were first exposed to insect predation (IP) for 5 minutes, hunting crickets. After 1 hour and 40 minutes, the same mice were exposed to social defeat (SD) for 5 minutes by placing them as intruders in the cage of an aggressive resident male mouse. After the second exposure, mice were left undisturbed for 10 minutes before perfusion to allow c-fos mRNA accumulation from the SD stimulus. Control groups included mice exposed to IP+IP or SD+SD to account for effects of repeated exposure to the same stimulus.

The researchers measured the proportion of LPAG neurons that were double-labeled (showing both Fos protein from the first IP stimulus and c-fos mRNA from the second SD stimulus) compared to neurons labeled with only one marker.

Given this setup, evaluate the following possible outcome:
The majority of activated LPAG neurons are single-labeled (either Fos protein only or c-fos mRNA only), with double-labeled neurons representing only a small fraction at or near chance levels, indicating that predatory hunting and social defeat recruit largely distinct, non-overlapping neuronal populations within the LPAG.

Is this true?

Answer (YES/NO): NO